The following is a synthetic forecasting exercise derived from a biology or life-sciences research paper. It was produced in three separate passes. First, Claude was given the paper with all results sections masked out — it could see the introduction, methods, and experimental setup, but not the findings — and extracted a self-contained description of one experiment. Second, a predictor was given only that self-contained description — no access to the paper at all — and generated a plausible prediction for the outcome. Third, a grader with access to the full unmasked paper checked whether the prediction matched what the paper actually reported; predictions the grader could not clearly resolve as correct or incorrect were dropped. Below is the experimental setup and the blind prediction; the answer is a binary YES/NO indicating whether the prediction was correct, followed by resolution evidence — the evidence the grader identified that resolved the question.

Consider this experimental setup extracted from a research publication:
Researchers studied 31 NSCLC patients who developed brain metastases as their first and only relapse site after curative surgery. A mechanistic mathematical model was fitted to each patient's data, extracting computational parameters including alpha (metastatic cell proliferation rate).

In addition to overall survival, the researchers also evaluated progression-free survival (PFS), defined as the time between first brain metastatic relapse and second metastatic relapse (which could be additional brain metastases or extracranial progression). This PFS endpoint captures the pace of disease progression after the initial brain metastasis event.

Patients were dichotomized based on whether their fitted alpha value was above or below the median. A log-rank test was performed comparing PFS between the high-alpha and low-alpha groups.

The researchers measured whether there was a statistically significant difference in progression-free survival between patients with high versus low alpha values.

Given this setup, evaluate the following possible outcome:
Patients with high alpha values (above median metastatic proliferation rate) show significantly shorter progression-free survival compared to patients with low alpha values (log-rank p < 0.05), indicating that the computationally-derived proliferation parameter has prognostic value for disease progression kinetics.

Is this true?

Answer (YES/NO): YES